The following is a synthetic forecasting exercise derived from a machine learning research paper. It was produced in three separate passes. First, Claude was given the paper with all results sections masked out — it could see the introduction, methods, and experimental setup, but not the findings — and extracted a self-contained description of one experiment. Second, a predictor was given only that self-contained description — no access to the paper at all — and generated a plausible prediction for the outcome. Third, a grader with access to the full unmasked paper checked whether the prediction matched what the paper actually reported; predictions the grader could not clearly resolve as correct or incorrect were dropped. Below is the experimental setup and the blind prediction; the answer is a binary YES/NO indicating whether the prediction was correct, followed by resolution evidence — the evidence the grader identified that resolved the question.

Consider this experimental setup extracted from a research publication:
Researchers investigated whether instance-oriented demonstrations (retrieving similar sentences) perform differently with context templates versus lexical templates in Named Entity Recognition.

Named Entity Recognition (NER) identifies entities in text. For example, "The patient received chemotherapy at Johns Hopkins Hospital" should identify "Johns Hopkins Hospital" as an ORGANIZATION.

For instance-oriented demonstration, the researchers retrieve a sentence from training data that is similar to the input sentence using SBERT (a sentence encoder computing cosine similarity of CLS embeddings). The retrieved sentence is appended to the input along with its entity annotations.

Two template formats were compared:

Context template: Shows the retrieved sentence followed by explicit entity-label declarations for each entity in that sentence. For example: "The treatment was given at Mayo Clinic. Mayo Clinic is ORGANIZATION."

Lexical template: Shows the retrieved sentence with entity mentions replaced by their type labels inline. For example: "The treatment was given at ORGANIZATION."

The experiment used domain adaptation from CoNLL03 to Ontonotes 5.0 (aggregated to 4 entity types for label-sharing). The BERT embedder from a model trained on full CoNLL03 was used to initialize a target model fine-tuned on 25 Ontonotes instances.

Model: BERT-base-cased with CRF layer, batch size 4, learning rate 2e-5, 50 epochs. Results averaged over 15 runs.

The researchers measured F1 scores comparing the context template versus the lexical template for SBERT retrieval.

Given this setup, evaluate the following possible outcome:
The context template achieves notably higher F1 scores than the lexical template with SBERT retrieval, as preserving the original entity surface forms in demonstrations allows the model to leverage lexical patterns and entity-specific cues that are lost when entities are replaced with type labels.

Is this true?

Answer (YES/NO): NO